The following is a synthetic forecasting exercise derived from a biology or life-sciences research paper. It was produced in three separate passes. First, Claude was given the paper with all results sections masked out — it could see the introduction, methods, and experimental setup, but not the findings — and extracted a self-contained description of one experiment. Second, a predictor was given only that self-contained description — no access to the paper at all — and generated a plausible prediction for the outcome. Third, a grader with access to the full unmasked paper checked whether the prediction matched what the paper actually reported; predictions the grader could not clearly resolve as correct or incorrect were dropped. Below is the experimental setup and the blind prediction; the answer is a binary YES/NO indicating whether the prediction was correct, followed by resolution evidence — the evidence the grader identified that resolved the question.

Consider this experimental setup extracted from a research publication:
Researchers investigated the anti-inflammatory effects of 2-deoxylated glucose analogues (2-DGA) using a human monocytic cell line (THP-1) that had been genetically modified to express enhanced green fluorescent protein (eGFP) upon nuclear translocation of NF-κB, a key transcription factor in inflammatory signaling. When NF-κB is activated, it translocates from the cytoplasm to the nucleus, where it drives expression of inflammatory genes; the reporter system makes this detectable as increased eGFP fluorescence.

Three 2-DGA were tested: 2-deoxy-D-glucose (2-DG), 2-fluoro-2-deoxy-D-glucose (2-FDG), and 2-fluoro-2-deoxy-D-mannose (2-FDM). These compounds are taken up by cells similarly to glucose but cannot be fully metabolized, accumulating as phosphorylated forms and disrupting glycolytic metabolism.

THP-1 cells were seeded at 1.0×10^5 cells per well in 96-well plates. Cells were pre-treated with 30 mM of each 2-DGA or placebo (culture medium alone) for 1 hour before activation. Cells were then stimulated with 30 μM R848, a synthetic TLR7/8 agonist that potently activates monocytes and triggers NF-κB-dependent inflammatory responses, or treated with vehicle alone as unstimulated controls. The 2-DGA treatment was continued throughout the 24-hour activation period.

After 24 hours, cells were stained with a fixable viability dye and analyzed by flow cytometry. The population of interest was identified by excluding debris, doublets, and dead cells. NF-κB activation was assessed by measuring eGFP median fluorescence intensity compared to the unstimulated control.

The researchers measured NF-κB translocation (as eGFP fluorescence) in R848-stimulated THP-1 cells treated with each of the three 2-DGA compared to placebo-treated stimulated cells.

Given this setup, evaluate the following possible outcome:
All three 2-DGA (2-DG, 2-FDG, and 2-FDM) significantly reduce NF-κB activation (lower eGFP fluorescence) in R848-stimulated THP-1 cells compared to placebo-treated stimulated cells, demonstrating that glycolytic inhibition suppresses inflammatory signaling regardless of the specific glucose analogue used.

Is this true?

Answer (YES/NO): YES